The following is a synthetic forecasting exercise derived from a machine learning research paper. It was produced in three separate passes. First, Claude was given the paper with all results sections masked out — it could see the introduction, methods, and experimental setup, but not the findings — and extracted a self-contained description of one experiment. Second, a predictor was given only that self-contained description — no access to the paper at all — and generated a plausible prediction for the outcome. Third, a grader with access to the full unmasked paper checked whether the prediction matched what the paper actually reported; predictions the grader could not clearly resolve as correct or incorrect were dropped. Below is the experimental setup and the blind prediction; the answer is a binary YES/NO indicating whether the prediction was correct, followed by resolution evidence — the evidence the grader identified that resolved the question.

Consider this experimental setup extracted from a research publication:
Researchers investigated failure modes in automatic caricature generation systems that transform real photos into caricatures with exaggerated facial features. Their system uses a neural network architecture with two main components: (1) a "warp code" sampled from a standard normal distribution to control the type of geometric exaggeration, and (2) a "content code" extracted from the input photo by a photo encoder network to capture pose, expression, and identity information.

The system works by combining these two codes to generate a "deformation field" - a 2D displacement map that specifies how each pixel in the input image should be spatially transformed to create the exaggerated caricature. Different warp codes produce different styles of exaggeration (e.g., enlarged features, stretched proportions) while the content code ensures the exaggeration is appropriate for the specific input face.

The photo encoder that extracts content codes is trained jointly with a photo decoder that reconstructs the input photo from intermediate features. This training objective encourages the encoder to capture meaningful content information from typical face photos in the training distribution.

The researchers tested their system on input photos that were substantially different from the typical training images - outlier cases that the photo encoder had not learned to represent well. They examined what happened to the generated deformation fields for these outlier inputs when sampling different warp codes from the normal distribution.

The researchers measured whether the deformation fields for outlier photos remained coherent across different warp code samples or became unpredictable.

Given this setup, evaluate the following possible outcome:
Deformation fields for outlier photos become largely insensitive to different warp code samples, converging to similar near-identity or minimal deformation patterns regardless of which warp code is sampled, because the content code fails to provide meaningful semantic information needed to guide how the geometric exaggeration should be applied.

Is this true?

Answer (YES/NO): NO